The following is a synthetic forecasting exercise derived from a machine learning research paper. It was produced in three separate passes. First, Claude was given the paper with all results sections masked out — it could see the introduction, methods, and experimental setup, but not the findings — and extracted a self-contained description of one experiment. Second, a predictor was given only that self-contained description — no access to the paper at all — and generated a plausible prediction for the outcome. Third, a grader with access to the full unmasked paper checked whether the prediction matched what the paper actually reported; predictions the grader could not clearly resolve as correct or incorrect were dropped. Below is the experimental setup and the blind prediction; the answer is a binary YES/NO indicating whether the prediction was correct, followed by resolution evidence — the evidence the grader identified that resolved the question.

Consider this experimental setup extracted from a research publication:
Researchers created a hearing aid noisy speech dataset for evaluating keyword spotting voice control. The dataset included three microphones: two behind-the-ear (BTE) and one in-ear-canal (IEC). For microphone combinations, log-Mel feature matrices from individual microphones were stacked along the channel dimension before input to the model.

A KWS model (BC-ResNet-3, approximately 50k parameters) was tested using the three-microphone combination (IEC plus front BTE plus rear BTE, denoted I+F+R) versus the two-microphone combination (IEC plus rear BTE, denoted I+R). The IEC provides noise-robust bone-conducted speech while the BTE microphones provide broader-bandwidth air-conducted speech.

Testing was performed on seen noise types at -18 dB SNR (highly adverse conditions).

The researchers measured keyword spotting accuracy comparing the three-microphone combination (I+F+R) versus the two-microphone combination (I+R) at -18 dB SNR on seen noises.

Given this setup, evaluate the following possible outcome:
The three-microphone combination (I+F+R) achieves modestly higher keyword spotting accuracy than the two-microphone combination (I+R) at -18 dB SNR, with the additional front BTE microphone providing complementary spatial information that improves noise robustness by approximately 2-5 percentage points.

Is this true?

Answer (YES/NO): NO